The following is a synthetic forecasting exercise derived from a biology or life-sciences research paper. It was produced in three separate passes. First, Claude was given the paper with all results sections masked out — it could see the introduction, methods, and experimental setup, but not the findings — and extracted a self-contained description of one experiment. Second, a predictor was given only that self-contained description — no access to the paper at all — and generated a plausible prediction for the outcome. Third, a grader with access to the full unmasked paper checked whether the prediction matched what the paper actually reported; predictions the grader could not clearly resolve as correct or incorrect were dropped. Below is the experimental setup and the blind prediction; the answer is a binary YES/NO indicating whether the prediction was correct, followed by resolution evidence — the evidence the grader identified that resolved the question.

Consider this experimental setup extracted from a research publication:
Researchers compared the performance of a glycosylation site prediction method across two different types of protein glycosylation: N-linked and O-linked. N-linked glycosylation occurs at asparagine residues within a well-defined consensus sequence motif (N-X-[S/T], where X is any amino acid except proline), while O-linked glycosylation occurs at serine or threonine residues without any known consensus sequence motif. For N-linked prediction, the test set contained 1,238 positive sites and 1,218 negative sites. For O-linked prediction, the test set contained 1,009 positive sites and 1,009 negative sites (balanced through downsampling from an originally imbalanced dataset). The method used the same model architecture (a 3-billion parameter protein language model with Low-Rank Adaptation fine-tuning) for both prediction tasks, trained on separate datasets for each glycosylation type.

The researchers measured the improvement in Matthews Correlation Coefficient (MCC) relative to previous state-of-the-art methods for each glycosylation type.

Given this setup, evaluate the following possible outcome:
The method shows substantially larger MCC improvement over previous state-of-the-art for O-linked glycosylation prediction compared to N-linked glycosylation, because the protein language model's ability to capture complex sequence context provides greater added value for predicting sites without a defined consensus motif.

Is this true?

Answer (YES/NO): YES